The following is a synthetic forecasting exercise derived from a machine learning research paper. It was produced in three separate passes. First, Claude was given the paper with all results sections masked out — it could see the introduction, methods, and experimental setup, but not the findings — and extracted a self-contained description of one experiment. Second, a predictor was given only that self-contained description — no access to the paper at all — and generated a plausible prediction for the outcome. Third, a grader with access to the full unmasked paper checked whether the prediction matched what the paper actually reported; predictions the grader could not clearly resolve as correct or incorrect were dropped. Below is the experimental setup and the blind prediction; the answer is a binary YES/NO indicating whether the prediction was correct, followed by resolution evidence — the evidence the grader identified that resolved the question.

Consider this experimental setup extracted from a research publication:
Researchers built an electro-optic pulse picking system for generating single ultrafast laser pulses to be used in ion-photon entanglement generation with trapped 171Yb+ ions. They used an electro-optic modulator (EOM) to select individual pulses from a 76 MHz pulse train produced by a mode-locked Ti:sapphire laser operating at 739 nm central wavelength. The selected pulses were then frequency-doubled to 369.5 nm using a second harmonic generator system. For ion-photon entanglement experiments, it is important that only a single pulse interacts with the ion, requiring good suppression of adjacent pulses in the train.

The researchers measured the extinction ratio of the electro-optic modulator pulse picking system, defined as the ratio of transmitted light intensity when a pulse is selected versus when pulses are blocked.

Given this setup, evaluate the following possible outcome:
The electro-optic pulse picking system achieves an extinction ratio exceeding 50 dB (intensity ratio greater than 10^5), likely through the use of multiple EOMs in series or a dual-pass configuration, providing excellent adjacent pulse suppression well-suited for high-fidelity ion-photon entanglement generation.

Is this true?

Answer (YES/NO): NO